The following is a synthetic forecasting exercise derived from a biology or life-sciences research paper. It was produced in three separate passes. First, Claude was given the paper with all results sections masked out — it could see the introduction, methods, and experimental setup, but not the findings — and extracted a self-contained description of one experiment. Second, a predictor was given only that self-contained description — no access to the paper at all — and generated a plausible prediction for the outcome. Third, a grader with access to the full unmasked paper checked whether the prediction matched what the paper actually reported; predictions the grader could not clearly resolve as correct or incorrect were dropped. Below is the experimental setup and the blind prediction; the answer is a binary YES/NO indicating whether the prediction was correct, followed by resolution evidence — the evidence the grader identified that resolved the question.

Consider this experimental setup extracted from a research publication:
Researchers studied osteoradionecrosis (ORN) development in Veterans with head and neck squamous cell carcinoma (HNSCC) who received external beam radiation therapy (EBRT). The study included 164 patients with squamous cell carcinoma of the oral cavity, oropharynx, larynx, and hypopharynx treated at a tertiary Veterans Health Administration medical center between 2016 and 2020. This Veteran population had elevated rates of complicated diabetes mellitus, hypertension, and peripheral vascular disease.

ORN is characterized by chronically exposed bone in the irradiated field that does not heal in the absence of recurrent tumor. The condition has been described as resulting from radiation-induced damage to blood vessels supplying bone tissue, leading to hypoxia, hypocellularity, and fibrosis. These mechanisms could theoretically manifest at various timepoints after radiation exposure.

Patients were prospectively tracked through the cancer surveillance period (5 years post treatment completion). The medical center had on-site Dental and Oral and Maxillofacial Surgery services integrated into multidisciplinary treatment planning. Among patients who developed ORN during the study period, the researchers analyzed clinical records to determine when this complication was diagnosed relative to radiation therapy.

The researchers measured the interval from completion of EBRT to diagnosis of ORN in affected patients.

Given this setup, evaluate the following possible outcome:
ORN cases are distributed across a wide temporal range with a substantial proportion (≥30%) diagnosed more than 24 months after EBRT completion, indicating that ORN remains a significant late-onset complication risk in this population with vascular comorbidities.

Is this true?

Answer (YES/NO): NO